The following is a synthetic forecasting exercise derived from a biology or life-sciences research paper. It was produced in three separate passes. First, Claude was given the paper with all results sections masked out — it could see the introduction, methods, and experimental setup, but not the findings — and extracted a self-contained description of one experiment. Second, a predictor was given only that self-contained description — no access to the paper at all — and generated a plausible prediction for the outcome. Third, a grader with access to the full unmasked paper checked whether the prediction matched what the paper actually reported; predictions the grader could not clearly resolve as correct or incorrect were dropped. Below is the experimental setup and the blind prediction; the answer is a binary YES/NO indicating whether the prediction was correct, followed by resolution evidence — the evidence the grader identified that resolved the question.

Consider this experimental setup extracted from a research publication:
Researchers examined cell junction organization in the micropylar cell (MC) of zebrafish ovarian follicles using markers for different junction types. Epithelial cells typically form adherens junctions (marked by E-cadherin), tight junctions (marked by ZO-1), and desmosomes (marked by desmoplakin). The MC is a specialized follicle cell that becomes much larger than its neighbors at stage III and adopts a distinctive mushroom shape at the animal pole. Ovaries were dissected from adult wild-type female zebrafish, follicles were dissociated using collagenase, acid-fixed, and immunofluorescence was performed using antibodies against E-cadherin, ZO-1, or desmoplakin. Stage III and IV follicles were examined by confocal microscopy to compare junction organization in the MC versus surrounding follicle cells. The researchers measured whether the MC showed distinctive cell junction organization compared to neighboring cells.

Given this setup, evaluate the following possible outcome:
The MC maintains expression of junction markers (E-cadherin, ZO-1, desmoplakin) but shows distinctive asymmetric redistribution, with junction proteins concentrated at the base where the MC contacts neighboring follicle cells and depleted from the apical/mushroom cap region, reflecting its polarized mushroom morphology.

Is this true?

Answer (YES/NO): NO